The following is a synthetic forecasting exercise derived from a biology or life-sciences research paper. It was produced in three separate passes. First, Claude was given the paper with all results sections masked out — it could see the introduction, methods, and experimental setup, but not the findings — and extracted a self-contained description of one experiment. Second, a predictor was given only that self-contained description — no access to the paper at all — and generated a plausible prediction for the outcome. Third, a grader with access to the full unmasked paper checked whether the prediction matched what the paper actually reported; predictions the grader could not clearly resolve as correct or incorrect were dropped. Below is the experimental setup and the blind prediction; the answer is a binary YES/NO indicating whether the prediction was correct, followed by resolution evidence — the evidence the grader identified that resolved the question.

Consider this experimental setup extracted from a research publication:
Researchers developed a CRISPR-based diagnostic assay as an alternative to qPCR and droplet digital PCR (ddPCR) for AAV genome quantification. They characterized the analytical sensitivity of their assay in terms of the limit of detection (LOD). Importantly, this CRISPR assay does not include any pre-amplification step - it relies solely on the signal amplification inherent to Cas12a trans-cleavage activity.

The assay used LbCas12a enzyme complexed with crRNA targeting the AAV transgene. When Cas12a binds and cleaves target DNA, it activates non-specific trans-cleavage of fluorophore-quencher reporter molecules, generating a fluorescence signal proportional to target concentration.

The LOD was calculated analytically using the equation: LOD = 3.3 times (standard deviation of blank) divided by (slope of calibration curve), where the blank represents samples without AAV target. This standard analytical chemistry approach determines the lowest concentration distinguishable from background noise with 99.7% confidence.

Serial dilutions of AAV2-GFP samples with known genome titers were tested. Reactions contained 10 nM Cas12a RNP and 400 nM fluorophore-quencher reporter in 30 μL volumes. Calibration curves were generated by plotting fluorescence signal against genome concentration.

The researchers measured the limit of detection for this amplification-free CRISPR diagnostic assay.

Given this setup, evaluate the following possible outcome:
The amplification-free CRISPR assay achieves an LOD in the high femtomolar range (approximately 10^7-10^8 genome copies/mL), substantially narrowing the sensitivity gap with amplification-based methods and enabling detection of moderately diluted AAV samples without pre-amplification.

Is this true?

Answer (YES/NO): YES